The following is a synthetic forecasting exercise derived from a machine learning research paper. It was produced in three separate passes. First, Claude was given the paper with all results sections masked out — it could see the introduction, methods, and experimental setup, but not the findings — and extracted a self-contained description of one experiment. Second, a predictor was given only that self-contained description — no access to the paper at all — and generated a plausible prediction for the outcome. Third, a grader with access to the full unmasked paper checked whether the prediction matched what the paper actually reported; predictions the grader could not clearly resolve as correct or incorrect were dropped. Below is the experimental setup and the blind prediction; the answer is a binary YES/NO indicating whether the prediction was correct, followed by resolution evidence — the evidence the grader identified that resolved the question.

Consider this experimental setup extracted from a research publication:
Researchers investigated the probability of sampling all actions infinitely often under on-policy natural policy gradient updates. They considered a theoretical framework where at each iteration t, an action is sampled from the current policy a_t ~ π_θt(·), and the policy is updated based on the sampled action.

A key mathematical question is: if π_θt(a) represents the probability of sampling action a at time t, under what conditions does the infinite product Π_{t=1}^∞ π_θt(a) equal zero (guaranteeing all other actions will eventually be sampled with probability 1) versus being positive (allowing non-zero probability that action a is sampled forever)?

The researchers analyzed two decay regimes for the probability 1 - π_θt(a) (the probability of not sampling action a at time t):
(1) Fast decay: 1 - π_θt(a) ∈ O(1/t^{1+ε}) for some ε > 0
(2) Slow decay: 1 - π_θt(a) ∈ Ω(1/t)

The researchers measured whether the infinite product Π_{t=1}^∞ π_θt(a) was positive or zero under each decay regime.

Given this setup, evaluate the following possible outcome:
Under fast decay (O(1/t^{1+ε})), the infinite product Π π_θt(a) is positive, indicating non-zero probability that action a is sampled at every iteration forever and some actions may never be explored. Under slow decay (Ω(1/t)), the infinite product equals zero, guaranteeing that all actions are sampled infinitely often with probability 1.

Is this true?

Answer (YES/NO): YES